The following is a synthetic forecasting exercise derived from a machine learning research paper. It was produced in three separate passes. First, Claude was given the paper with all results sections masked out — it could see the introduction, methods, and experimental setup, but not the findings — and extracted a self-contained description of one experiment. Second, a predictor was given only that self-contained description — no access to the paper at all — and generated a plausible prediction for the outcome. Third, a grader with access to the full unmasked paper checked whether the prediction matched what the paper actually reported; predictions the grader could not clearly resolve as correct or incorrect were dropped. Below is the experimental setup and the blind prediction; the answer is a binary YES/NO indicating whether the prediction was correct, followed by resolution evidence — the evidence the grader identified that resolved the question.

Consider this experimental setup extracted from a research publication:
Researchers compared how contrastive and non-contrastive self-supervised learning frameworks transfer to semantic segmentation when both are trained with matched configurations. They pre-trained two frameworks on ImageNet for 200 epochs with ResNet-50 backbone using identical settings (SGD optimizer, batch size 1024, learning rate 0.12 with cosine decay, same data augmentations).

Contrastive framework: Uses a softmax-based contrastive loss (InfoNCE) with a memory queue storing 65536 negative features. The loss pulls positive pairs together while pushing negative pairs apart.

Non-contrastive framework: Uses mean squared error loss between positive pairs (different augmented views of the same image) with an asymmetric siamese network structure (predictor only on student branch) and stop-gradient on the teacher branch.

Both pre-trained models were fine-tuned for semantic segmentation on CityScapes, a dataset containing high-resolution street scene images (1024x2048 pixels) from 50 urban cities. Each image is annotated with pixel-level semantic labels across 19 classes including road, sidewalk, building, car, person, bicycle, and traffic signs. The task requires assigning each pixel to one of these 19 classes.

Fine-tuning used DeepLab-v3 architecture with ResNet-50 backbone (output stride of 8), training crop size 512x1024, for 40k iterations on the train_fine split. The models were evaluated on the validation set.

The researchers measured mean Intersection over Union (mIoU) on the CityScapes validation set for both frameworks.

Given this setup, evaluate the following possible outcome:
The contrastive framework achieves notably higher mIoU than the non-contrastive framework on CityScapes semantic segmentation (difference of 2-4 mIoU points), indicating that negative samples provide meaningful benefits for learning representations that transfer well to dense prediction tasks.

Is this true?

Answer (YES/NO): NO